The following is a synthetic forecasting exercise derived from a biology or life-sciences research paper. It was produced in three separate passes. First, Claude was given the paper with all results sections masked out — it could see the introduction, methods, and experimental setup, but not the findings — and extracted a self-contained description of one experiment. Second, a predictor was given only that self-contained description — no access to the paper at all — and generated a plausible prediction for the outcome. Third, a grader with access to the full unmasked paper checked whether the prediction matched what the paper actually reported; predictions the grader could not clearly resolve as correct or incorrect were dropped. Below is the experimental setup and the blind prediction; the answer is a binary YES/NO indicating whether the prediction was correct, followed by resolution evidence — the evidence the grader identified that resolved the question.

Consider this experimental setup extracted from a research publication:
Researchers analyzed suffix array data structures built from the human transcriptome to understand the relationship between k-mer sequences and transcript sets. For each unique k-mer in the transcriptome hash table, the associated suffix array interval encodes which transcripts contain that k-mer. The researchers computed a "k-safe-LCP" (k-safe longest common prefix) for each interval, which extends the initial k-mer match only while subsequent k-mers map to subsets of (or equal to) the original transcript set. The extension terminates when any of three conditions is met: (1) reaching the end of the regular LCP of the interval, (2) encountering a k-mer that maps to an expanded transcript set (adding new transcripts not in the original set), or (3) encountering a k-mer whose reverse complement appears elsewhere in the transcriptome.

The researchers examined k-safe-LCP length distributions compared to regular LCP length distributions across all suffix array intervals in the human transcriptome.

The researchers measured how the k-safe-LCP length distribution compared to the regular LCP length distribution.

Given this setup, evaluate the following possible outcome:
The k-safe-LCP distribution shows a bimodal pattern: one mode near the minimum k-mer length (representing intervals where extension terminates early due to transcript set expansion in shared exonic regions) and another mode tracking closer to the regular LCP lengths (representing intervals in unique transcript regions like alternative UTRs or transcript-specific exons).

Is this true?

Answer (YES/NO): NO